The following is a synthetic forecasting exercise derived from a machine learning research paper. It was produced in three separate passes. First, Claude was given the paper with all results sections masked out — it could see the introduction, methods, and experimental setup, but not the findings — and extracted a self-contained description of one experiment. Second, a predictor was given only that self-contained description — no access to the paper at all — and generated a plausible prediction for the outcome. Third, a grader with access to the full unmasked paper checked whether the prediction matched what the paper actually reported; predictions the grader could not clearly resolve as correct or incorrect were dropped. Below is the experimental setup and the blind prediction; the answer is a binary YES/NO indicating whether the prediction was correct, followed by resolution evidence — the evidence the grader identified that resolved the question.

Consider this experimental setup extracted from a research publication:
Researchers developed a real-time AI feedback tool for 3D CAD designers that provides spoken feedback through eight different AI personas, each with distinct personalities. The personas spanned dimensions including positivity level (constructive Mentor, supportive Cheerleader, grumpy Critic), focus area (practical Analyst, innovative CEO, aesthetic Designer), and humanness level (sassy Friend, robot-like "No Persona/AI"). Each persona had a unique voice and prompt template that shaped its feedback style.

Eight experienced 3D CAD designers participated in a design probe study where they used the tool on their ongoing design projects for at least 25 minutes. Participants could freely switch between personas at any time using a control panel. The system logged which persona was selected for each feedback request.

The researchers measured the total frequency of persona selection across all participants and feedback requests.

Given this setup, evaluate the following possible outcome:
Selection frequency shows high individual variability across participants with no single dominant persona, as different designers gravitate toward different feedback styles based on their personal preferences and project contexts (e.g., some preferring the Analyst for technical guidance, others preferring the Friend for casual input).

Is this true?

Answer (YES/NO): NO